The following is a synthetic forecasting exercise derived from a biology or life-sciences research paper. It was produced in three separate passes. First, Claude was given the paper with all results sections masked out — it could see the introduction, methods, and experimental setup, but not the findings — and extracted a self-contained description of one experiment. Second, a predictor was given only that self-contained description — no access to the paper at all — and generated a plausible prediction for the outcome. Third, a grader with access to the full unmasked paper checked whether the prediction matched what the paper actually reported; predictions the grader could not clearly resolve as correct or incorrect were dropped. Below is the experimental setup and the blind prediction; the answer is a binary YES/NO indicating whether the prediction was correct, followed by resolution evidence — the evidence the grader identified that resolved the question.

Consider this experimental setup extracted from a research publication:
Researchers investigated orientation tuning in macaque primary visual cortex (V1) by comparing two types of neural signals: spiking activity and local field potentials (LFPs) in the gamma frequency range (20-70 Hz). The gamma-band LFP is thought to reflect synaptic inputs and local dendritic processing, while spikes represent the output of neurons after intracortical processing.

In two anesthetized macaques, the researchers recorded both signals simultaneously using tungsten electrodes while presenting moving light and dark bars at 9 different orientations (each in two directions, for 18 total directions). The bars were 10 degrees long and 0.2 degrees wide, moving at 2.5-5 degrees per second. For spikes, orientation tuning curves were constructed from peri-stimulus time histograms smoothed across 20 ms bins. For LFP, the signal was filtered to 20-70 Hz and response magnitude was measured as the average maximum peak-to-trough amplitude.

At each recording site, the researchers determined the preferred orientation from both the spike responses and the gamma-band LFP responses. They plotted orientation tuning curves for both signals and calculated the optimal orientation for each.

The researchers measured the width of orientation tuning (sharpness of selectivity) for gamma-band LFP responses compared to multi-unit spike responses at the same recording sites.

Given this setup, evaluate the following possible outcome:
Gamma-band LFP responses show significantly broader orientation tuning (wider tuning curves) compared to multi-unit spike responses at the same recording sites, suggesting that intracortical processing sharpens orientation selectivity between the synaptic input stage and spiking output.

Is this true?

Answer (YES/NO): YES